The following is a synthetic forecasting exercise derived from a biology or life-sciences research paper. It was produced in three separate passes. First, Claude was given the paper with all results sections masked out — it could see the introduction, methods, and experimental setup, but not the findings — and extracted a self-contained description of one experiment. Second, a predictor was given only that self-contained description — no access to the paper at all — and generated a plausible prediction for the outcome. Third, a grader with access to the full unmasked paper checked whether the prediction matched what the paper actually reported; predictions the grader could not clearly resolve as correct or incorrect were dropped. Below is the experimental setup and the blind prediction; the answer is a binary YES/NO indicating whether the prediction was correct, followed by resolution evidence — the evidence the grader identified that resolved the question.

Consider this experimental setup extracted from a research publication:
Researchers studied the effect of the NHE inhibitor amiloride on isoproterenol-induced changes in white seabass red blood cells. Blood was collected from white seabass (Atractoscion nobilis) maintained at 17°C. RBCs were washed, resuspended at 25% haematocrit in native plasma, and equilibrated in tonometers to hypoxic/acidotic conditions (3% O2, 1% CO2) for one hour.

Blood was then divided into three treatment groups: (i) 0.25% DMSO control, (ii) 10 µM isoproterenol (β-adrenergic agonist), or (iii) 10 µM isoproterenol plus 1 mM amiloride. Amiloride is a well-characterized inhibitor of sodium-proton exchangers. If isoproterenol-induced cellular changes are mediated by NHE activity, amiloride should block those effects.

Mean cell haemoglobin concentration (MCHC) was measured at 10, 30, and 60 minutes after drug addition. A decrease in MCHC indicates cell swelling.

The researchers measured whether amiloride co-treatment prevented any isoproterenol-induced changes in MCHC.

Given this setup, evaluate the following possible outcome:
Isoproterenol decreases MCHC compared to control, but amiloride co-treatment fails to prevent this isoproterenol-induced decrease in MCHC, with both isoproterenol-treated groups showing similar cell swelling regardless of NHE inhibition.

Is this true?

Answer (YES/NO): NO